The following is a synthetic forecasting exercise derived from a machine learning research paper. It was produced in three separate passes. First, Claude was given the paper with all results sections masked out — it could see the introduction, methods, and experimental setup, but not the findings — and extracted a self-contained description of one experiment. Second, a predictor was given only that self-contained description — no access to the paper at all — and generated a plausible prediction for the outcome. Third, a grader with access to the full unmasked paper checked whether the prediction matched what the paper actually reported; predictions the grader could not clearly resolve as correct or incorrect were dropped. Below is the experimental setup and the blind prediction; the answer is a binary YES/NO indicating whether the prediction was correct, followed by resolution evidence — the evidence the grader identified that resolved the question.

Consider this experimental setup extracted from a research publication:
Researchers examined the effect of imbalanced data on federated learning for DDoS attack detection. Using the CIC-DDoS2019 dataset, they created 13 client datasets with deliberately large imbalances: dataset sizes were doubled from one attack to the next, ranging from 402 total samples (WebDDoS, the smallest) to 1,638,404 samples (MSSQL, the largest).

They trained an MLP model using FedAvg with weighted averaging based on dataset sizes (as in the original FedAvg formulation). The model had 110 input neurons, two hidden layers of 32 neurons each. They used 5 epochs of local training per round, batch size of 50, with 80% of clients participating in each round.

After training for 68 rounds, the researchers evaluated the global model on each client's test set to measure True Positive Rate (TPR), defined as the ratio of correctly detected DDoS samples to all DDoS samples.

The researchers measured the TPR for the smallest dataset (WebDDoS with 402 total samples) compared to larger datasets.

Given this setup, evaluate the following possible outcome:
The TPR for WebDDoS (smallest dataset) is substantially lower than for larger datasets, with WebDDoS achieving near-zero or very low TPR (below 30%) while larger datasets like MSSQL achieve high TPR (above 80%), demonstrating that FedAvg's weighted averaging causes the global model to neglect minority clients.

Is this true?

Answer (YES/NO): NO